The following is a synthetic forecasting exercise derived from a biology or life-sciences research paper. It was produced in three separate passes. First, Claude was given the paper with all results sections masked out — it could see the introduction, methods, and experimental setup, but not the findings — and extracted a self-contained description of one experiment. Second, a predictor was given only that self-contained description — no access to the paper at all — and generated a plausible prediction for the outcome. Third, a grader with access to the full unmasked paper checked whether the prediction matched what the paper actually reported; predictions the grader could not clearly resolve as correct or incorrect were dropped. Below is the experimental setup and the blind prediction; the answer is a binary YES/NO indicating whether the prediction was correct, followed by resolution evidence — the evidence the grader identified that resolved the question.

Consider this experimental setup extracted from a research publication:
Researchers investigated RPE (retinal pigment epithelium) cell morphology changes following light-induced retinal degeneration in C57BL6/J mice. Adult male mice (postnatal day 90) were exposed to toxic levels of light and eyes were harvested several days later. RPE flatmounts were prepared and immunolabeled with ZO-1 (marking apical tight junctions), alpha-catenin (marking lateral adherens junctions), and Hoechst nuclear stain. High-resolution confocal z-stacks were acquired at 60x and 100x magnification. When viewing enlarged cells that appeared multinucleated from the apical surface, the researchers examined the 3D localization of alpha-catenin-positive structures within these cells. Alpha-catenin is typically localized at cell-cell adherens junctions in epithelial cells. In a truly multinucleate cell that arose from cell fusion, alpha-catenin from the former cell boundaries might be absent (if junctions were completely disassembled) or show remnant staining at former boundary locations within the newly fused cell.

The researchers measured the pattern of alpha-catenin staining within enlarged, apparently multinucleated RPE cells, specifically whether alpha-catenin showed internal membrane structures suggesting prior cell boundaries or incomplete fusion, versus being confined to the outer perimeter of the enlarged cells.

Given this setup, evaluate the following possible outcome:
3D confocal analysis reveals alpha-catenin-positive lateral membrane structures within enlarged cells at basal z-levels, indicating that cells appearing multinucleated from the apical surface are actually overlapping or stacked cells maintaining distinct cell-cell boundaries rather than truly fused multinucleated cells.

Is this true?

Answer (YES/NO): YES